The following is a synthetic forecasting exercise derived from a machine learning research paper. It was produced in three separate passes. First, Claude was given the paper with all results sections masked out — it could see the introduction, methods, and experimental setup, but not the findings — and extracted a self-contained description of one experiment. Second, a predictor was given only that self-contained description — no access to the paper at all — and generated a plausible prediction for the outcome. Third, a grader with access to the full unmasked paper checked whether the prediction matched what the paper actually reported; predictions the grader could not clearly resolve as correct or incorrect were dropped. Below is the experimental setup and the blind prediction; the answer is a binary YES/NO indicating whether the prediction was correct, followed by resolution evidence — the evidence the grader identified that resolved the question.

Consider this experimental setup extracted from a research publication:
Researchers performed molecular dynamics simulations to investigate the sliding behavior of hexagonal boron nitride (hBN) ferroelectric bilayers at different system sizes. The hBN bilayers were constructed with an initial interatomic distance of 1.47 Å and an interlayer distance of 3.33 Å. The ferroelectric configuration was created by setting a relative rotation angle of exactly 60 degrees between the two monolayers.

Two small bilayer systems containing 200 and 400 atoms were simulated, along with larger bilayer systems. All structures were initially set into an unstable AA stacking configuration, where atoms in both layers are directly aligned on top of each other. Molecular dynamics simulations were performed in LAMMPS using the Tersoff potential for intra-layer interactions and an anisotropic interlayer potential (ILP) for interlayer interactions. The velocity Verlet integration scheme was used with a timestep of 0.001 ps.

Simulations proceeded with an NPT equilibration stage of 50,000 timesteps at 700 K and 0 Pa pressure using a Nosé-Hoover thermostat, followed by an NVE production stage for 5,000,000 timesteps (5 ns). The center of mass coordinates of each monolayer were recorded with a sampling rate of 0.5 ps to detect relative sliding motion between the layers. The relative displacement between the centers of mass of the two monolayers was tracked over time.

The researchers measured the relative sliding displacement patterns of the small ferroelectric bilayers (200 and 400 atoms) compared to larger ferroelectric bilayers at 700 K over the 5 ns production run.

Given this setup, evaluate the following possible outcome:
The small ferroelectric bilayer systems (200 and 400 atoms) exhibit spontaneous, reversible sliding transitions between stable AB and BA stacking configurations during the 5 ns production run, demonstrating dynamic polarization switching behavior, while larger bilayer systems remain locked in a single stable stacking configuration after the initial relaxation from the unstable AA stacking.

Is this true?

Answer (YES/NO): YES